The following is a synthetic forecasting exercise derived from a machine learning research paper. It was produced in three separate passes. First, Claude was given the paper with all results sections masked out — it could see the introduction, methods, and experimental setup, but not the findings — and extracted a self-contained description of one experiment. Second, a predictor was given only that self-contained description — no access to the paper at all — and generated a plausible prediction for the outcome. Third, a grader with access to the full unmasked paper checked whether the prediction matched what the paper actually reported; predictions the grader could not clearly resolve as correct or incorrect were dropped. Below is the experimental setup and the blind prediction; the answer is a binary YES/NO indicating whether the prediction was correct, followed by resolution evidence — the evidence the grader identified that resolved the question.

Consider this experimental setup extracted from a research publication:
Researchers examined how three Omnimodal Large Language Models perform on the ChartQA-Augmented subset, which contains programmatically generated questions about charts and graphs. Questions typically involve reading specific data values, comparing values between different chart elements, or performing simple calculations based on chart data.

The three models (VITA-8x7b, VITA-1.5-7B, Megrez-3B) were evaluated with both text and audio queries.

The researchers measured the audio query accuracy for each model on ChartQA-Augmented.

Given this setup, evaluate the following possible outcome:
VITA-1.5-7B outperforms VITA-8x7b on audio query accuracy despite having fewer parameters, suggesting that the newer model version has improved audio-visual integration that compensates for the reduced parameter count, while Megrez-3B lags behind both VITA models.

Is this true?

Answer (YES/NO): NO